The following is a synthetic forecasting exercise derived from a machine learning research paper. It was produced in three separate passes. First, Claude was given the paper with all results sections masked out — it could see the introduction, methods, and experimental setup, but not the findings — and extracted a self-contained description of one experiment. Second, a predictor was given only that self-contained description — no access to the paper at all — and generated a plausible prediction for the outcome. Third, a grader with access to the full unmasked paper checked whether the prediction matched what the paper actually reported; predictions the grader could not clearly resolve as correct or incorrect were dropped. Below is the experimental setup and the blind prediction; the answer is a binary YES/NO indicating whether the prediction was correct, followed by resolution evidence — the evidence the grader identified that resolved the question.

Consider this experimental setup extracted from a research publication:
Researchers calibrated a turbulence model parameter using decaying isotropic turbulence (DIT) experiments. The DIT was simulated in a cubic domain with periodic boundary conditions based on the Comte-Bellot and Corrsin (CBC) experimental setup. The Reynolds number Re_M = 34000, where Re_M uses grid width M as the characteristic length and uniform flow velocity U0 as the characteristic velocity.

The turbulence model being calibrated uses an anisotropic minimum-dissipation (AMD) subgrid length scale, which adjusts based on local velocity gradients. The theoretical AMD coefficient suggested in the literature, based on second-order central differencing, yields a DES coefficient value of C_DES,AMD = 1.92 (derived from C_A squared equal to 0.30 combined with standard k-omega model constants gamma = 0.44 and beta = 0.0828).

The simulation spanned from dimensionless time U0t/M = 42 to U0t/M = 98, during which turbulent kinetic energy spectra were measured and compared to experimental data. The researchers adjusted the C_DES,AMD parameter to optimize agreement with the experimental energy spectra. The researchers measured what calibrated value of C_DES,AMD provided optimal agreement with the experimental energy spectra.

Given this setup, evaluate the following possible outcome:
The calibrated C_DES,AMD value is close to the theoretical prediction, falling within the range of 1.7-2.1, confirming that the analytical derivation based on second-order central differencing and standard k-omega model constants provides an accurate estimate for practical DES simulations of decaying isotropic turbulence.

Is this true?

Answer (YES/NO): NO